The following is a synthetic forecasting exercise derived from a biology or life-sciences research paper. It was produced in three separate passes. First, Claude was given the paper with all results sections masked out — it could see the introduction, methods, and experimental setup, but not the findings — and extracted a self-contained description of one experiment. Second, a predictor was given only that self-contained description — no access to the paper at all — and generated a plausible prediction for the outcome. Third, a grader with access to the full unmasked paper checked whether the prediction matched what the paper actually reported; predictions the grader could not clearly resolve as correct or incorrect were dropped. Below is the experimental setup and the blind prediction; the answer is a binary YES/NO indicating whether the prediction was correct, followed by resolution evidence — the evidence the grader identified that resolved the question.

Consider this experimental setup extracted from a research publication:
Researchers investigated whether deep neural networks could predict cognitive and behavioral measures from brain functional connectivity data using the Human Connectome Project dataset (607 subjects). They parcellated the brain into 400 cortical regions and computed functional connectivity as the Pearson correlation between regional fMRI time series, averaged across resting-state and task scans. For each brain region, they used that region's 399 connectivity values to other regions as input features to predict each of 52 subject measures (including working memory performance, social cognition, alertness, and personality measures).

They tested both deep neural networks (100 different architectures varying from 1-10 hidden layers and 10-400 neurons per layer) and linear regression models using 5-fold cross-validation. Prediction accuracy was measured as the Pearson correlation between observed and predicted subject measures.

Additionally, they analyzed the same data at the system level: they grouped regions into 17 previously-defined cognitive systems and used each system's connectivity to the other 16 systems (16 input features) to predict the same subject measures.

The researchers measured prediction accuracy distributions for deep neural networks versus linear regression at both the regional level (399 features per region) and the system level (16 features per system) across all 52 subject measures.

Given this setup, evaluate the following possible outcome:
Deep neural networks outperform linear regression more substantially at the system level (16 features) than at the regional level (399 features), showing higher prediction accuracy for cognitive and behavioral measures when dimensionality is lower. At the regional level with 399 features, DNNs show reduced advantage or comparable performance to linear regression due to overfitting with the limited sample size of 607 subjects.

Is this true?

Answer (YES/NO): NO